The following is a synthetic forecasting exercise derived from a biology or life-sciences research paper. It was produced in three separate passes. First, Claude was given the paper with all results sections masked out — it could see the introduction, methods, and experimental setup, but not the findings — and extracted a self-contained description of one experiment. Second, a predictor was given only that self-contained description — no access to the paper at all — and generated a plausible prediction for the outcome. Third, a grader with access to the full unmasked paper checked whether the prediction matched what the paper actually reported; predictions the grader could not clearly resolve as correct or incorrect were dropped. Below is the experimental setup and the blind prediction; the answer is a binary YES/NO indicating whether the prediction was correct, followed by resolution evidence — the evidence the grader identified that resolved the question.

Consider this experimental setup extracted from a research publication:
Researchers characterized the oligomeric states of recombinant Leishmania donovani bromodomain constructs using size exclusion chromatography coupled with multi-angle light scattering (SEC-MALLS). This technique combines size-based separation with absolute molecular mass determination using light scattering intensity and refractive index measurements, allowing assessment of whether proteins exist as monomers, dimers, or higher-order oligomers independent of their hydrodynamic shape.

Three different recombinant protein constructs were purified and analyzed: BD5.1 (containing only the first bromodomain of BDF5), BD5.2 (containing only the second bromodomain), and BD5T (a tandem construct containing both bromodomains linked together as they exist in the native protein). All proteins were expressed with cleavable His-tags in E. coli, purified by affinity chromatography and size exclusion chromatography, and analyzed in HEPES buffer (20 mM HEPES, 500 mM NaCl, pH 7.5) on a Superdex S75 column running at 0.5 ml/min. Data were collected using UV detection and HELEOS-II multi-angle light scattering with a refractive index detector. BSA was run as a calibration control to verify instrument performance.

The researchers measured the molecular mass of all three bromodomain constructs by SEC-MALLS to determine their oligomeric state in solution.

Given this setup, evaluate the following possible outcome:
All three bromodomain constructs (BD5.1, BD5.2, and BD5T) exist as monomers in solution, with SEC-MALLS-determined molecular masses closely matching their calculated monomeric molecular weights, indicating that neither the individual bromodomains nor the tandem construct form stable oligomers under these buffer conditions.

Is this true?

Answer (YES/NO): YES